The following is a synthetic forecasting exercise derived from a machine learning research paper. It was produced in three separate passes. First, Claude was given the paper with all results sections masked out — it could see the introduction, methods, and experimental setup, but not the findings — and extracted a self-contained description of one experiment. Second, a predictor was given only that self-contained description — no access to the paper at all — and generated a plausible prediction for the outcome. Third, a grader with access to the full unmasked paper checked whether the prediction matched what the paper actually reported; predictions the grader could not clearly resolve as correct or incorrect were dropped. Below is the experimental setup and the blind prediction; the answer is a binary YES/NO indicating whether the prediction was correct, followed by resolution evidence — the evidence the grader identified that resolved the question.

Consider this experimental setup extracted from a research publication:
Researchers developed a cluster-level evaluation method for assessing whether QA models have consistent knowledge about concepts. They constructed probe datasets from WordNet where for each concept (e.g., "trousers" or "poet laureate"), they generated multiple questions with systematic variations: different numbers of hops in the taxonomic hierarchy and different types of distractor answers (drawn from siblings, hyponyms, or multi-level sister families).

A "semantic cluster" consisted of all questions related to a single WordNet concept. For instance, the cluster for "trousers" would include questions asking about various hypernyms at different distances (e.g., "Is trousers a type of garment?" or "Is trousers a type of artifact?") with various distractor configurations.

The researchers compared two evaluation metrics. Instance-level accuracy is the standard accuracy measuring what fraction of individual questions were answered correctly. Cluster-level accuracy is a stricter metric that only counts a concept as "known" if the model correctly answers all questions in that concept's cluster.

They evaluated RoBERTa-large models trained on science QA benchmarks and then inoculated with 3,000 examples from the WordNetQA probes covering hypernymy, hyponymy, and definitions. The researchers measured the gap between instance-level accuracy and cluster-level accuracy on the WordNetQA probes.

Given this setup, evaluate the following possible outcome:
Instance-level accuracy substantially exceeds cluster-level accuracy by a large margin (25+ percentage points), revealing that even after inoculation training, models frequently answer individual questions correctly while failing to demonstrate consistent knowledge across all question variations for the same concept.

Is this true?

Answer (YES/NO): NO